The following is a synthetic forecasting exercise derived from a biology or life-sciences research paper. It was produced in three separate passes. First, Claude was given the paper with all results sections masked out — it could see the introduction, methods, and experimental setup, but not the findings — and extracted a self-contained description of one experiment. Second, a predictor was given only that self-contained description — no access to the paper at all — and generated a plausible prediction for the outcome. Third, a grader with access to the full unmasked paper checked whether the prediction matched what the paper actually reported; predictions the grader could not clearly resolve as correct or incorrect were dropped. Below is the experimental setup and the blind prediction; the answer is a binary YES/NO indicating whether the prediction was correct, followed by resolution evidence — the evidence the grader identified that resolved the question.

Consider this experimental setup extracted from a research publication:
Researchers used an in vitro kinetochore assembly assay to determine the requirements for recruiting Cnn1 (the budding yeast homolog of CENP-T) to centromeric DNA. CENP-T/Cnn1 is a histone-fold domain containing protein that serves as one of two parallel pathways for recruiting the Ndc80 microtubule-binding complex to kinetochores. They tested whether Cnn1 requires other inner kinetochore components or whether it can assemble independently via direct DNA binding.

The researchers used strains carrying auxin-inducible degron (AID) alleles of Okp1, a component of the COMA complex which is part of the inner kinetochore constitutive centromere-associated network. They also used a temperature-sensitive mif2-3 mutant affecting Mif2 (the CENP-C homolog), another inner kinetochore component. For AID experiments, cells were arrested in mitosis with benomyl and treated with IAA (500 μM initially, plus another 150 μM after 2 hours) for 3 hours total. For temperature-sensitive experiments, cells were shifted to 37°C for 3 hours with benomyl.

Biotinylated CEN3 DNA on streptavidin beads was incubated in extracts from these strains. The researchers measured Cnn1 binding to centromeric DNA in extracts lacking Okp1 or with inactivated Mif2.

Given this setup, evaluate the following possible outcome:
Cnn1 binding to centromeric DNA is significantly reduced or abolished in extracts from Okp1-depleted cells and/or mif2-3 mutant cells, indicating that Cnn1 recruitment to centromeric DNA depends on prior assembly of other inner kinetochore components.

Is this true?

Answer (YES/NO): YES